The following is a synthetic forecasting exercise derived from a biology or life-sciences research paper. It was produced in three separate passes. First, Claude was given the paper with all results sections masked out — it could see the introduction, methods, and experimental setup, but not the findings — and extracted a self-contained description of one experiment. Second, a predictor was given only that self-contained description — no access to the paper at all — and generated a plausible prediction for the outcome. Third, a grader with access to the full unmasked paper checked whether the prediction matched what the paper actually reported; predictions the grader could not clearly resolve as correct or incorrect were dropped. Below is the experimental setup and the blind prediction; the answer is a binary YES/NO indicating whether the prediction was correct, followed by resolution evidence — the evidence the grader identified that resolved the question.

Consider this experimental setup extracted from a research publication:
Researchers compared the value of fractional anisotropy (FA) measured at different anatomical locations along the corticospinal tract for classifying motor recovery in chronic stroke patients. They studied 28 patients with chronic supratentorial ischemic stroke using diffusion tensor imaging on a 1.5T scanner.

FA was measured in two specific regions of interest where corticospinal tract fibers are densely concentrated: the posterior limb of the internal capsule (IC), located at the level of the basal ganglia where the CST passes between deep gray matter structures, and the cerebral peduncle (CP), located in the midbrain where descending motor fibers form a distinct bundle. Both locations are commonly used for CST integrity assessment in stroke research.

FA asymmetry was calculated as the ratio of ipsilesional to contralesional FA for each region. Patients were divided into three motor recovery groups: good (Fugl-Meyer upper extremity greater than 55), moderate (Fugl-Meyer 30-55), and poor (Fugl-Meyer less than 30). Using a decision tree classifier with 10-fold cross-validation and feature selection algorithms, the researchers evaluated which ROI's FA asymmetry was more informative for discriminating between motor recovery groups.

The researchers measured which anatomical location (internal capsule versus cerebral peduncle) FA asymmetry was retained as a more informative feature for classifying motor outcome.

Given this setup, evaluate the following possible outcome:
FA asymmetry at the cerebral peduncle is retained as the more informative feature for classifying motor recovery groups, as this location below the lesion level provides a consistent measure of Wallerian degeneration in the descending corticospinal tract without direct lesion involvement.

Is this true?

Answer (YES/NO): NO